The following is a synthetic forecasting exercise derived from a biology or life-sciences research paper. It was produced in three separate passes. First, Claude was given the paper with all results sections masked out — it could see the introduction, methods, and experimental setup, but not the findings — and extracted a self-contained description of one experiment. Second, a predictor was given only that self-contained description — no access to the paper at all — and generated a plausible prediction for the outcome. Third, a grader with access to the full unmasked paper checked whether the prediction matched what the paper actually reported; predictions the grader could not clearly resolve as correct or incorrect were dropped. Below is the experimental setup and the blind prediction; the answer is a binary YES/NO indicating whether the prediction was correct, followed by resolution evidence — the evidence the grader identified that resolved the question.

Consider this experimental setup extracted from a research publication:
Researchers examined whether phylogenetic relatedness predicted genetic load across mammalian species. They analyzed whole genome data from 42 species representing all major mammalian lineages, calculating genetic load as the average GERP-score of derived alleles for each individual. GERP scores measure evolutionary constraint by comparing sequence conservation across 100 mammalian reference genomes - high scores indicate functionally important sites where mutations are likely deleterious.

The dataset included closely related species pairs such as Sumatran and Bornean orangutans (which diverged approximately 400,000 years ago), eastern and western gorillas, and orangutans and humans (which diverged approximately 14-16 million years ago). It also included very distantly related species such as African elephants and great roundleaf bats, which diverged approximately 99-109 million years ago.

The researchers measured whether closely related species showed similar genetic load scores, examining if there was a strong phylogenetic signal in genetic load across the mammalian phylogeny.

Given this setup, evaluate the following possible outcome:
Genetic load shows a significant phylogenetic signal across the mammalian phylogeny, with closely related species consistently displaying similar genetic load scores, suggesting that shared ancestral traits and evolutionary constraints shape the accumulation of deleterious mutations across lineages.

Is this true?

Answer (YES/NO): NO